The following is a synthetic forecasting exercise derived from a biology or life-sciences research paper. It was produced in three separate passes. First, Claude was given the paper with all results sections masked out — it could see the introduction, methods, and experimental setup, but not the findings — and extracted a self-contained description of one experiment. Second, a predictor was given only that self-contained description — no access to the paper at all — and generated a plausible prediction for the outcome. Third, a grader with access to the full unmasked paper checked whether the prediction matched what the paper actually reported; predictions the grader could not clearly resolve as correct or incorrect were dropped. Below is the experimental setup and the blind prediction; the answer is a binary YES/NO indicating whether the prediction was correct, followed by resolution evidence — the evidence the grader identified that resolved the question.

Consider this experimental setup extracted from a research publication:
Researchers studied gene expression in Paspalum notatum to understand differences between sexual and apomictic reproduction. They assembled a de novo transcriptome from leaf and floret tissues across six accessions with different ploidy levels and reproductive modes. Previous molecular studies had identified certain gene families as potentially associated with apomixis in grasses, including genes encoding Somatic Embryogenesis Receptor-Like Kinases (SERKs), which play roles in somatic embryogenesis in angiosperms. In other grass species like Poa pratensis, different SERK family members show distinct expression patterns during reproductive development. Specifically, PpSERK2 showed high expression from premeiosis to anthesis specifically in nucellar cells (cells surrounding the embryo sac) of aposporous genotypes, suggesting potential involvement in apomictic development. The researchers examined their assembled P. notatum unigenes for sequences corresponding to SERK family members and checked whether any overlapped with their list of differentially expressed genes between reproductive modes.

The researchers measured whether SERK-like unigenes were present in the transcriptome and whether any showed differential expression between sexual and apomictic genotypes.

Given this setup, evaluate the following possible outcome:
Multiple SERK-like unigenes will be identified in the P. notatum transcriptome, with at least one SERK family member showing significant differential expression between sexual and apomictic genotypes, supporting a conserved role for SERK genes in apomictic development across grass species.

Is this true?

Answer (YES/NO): YES